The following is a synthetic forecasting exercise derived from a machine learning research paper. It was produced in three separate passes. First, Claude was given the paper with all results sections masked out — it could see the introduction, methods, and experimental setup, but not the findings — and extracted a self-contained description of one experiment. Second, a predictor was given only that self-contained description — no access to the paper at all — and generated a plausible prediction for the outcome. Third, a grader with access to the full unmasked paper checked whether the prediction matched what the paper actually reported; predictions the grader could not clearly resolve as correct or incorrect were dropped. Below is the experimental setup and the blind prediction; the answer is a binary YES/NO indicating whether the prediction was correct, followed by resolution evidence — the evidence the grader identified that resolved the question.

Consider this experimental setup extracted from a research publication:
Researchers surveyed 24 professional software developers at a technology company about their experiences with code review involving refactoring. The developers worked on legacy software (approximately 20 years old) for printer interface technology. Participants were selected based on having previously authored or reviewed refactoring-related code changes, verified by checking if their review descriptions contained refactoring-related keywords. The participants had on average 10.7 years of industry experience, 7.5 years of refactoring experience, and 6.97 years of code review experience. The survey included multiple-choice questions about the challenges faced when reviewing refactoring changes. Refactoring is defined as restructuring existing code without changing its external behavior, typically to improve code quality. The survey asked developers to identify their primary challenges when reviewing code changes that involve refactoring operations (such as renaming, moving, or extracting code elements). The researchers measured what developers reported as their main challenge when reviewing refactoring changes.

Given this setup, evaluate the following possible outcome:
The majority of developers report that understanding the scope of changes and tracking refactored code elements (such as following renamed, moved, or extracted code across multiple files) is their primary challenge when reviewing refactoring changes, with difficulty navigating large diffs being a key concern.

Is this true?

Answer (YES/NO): NO